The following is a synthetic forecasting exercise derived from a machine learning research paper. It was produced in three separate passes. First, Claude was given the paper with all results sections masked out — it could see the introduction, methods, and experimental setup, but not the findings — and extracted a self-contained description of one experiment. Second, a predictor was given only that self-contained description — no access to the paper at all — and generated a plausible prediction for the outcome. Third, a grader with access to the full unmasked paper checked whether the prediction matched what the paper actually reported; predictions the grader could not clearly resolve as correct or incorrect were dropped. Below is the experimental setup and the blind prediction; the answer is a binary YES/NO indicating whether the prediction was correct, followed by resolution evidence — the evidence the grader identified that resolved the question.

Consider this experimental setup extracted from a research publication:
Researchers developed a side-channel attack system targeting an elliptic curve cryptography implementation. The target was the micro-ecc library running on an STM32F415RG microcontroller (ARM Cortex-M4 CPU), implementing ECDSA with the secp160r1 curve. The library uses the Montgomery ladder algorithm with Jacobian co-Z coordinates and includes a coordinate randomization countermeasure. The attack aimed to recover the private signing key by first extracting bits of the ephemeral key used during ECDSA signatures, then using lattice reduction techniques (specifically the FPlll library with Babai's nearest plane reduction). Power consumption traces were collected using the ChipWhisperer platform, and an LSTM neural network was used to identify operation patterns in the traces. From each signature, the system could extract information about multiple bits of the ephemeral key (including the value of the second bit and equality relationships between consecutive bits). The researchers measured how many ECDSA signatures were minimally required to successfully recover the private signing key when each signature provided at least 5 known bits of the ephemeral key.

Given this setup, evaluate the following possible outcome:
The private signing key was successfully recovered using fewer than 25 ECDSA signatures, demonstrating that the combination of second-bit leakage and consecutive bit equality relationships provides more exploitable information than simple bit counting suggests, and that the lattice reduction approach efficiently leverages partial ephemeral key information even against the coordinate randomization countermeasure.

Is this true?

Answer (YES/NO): NO